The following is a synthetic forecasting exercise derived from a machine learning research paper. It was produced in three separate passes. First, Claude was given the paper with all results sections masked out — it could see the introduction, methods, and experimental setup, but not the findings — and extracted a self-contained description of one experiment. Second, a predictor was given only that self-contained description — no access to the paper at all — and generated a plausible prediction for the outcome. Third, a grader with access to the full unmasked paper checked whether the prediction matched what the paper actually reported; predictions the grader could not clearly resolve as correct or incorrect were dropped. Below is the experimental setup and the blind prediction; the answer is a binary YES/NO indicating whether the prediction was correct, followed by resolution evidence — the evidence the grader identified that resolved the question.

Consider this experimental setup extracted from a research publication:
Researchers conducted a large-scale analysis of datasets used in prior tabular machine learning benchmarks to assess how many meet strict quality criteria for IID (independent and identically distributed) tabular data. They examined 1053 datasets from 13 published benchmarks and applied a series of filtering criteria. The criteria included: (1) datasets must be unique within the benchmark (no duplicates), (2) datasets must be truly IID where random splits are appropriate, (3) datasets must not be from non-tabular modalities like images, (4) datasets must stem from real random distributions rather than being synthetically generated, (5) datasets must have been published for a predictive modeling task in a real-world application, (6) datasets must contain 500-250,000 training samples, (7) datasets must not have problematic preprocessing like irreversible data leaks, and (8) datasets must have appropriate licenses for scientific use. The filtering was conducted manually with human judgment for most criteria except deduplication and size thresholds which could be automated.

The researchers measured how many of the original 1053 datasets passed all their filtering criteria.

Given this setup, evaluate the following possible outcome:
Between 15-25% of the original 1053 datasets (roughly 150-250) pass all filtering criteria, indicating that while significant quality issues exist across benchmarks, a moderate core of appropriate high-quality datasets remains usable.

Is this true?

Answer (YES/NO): NO